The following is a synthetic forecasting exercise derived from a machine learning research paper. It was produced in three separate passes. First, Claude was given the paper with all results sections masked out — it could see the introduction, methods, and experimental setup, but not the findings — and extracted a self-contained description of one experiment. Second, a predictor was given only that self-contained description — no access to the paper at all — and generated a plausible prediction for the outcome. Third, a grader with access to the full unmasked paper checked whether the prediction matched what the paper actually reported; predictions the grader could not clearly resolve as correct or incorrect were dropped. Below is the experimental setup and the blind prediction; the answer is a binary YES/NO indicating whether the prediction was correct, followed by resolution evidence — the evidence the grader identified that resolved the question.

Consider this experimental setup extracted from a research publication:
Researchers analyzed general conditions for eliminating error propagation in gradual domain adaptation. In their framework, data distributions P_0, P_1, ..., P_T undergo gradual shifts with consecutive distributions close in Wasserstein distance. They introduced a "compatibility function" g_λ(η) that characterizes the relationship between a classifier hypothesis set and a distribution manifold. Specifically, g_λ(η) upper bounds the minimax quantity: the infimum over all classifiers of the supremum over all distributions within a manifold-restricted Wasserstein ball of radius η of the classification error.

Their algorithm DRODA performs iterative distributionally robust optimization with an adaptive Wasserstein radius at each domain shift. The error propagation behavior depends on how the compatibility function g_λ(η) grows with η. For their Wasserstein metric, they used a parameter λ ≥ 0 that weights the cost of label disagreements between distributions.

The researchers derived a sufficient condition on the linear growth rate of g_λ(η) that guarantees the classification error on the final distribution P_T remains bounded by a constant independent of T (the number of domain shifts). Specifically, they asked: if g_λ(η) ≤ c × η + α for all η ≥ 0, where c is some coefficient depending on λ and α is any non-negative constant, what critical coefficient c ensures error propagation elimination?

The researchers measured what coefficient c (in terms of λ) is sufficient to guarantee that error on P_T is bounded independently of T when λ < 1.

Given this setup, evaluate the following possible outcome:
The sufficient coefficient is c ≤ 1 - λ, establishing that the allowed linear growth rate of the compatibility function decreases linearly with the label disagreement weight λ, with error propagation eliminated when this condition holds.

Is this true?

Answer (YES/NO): NO